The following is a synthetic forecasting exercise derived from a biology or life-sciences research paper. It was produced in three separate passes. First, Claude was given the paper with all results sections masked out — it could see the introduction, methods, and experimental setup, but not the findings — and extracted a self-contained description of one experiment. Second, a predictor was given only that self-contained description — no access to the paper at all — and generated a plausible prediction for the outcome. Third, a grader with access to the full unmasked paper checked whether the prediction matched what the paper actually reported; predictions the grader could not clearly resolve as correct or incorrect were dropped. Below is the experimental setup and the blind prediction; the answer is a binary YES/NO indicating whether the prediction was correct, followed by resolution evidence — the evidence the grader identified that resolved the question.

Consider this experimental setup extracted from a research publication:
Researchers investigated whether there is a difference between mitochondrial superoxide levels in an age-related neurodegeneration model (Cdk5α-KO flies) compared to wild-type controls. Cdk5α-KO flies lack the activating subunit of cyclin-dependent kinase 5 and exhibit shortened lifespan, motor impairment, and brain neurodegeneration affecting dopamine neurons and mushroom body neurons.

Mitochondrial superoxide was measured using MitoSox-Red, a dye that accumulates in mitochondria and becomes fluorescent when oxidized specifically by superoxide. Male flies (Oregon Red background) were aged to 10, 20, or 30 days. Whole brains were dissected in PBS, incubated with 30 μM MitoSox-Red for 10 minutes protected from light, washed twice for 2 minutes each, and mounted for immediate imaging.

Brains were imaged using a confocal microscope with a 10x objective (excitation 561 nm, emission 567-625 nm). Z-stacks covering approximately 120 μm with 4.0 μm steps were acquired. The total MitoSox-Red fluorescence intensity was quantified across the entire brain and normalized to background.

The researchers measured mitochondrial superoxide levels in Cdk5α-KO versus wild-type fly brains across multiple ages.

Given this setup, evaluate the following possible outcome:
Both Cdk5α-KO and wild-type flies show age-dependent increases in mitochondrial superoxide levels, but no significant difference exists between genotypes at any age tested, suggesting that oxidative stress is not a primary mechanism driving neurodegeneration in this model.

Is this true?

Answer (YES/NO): NO